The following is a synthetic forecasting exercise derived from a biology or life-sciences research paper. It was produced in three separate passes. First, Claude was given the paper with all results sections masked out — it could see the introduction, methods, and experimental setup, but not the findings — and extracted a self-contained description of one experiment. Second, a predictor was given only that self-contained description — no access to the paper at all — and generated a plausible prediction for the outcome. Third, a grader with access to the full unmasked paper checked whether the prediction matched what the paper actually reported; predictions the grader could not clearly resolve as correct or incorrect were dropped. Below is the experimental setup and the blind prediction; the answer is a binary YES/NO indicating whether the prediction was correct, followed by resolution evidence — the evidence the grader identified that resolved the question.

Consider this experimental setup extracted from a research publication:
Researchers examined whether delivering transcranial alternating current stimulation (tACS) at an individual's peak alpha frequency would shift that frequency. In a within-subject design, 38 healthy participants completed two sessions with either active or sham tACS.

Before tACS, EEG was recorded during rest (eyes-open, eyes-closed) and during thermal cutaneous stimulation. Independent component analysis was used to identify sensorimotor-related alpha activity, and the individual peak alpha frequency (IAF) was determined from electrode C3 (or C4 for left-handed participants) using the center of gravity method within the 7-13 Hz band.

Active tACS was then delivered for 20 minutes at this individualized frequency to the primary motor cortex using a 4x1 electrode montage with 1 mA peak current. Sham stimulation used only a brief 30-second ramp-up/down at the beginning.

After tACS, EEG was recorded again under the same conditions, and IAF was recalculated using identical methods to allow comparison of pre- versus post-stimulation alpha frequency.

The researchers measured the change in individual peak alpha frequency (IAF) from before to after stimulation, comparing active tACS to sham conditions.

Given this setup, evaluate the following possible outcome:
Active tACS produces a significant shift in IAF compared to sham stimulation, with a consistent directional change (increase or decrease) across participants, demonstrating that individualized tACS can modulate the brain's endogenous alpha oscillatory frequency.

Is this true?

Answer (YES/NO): NO